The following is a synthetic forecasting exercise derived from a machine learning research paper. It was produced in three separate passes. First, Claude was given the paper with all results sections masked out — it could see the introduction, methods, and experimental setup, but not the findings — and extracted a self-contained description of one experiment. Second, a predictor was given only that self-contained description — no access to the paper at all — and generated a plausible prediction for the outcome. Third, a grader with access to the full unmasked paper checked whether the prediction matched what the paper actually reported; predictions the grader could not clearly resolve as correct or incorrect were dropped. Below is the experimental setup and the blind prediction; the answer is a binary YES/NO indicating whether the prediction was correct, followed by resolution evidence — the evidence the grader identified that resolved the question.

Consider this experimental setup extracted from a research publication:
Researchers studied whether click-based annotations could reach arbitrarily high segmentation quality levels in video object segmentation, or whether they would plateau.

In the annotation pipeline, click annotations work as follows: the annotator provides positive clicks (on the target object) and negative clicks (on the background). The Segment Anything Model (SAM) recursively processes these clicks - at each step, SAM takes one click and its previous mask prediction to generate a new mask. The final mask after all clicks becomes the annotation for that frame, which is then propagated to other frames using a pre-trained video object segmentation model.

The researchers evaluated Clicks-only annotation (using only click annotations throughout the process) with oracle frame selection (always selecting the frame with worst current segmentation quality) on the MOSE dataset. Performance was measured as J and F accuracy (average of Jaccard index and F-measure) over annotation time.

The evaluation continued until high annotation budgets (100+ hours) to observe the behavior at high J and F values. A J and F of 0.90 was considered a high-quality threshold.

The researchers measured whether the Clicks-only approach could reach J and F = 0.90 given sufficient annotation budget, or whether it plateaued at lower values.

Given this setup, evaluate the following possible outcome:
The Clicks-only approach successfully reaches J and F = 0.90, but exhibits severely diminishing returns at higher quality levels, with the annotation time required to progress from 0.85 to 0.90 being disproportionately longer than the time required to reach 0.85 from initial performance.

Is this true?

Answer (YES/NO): NO